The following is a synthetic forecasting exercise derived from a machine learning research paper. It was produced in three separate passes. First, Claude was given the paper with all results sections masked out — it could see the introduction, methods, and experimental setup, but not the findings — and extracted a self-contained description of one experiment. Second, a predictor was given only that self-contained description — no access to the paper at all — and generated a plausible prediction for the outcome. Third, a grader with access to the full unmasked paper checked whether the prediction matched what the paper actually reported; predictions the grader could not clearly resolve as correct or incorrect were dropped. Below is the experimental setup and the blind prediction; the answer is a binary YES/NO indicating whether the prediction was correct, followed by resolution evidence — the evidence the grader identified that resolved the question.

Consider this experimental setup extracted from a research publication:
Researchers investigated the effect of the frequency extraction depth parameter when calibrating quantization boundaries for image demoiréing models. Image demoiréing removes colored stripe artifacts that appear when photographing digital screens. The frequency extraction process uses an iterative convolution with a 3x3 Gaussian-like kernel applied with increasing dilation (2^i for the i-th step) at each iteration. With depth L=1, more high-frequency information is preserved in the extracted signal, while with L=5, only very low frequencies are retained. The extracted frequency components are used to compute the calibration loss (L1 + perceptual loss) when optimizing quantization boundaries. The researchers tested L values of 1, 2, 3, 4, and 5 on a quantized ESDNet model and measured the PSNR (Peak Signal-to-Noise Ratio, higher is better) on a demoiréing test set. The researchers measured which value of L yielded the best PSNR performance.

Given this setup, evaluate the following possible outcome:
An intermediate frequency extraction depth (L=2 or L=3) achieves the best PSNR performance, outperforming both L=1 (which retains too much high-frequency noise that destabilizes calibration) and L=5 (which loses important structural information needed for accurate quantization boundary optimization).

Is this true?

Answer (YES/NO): YES